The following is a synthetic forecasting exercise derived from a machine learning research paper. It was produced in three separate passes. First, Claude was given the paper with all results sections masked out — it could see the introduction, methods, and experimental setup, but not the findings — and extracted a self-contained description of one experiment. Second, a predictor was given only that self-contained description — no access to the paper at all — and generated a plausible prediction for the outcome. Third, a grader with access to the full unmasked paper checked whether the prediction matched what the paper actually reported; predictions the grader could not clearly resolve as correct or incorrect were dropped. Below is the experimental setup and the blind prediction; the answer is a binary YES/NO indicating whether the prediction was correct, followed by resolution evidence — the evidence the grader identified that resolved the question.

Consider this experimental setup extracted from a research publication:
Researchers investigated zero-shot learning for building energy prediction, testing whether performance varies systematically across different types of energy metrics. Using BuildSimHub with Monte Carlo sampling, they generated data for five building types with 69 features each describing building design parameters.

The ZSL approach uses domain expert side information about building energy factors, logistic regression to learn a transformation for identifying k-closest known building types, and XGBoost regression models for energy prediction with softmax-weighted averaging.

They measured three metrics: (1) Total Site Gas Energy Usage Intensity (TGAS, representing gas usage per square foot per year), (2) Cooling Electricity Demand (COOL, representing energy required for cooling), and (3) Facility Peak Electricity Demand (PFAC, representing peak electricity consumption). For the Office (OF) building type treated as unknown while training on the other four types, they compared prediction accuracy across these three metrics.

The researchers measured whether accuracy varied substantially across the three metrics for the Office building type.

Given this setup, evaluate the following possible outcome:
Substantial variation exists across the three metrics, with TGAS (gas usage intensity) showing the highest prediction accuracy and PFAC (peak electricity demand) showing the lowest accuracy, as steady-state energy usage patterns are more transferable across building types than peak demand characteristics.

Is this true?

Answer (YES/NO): YES